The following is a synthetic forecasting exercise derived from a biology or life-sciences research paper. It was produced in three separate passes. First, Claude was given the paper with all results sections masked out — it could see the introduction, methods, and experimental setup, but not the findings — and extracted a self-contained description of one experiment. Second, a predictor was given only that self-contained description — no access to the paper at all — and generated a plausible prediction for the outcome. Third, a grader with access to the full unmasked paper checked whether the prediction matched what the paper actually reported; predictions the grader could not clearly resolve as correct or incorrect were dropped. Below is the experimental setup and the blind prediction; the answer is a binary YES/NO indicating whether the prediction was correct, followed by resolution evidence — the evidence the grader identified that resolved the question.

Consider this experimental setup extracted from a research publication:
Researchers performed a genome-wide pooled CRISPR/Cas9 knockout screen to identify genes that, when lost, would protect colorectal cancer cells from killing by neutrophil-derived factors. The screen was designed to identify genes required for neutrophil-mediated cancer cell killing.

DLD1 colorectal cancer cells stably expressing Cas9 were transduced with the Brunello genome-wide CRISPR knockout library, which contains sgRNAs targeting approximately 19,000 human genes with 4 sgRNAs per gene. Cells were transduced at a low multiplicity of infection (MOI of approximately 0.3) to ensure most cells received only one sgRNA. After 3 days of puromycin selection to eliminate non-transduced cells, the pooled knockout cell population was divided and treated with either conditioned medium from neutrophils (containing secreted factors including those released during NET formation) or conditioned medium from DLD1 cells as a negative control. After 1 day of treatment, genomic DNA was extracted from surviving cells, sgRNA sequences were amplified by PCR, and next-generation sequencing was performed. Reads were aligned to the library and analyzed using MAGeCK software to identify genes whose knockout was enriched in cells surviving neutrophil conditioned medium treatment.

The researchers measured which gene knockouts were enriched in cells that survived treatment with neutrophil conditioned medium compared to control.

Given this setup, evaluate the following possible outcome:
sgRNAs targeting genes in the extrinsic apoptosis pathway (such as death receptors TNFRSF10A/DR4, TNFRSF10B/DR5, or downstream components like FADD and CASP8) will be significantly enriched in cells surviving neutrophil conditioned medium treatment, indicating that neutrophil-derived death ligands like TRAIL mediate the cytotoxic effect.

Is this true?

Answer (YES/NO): NO